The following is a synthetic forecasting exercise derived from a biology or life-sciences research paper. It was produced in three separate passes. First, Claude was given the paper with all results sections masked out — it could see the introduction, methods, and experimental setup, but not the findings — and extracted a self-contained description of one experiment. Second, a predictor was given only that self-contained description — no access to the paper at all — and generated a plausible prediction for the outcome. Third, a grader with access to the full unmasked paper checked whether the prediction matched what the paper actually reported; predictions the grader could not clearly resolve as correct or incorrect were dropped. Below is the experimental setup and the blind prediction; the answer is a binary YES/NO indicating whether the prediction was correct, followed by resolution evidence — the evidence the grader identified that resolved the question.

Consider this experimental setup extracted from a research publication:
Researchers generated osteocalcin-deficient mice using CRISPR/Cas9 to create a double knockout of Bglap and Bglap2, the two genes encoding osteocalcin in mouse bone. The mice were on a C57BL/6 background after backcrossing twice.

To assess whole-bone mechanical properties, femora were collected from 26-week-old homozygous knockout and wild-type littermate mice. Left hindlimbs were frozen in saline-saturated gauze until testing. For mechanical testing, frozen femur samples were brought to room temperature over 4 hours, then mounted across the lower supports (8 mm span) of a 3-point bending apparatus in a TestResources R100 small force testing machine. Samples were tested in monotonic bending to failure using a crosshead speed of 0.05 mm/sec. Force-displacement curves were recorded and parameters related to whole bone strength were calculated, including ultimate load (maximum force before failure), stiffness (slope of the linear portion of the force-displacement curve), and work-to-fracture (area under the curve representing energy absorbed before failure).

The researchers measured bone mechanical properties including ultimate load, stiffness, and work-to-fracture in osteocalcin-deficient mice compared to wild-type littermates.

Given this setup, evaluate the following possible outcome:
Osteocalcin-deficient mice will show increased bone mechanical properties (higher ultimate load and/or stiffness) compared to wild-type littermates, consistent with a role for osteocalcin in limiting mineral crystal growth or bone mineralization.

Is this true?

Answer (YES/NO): NO